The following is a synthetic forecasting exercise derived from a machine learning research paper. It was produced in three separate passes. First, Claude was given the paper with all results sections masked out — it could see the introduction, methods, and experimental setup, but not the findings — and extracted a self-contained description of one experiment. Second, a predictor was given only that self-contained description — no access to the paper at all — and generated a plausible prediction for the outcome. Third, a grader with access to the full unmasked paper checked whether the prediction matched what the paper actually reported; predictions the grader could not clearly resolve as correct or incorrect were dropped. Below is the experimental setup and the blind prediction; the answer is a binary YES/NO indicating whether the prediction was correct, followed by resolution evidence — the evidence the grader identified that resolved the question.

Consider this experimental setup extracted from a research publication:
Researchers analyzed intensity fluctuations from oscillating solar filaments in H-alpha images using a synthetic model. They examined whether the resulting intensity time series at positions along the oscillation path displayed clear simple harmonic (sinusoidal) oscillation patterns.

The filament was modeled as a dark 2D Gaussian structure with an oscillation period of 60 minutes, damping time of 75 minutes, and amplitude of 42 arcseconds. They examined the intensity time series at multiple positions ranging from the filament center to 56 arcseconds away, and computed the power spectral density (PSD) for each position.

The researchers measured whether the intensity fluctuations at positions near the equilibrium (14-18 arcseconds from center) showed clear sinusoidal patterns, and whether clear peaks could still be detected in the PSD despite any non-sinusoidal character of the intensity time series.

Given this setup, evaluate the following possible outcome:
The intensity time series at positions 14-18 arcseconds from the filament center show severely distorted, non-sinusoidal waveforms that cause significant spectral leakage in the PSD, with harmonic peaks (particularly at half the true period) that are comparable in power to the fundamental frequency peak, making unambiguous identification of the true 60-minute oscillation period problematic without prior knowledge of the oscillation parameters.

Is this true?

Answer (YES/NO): NO